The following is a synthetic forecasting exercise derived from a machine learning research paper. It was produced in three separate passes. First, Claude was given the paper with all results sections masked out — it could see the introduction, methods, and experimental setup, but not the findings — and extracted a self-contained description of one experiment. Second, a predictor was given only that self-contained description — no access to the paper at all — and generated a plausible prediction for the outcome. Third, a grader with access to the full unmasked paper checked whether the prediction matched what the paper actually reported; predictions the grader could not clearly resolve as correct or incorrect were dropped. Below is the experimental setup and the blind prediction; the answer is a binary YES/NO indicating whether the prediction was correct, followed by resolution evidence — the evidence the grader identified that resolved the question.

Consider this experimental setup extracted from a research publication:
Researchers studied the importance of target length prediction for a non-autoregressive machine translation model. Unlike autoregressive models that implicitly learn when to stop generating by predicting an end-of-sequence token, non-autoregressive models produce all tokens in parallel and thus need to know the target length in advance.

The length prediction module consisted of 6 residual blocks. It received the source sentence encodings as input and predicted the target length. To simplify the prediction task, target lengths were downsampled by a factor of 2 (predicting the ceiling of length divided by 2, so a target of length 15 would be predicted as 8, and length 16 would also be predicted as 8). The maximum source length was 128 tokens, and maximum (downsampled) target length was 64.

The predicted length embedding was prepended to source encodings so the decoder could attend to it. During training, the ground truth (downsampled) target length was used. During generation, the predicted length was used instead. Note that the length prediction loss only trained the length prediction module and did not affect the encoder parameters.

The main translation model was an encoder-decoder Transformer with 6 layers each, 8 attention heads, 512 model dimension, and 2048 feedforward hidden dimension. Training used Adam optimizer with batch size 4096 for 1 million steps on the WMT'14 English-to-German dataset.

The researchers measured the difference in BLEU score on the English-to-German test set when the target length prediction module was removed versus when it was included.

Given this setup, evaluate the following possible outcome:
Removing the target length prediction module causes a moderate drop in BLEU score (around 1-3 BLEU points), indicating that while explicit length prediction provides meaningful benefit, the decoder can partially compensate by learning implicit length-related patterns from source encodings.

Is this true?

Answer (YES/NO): YES